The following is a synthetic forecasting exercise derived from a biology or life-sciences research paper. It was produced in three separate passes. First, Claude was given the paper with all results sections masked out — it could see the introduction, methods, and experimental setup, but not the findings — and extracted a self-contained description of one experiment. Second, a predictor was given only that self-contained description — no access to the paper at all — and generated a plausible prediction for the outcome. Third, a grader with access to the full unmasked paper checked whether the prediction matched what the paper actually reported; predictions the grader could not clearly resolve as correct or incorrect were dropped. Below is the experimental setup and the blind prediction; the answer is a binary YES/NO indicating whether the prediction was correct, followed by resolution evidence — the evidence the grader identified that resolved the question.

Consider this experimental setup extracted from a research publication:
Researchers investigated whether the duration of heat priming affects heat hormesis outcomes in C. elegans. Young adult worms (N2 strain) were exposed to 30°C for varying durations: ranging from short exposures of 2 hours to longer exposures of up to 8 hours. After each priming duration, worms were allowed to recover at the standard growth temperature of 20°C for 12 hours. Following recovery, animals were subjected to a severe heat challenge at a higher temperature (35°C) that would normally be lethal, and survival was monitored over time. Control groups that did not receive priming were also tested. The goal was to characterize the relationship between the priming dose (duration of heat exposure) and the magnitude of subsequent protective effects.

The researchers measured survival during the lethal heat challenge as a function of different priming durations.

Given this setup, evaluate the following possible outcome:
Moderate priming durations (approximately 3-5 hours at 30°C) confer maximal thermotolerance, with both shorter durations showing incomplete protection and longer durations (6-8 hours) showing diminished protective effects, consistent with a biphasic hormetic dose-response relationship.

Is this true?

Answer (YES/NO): NO